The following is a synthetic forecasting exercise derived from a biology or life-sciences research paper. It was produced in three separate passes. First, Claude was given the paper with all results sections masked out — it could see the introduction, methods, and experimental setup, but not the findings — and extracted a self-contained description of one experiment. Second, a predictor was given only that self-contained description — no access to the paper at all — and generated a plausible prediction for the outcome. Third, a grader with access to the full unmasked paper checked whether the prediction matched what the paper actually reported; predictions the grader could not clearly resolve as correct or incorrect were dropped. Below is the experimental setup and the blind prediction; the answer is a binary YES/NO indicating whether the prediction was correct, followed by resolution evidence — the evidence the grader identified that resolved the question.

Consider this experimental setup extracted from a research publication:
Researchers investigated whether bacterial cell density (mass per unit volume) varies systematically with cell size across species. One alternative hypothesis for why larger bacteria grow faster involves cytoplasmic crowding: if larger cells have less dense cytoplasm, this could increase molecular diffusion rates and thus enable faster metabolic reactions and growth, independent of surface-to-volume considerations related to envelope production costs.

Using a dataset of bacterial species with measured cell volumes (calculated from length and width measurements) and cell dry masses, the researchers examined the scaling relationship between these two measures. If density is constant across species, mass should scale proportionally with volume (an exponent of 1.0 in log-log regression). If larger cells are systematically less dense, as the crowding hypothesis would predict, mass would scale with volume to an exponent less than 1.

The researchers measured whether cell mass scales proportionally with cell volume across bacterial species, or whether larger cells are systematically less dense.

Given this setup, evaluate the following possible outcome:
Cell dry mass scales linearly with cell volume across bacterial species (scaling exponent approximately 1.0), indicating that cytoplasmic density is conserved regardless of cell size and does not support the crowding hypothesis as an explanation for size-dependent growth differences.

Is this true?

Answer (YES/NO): YES